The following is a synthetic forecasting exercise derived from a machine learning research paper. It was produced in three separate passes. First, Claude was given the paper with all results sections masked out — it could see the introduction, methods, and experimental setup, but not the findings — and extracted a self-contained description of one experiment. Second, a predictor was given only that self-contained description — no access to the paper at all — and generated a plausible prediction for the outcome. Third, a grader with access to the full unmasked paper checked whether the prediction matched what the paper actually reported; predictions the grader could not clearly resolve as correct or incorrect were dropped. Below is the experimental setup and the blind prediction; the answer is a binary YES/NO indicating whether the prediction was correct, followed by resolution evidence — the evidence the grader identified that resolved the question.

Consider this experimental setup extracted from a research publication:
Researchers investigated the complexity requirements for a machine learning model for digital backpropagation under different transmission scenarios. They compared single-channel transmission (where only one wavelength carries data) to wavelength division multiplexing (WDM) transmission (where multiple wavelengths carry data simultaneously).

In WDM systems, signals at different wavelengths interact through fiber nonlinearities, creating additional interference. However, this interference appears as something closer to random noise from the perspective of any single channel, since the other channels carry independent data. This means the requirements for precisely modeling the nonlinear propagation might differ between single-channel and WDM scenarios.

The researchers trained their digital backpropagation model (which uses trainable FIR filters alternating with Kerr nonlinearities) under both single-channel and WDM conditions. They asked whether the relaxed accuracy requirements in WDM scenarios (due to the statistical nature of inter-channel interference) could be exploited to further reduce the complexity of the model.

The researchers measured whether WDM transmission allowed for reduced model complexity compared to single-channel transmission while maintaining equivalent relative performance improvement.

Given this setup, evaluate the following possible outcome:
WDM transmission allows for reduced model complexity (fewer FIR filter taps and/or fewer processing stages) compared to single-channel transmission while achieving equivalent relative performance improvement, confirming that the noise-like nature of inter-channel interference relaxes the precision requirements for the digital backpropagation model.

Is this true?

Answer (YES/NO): YES